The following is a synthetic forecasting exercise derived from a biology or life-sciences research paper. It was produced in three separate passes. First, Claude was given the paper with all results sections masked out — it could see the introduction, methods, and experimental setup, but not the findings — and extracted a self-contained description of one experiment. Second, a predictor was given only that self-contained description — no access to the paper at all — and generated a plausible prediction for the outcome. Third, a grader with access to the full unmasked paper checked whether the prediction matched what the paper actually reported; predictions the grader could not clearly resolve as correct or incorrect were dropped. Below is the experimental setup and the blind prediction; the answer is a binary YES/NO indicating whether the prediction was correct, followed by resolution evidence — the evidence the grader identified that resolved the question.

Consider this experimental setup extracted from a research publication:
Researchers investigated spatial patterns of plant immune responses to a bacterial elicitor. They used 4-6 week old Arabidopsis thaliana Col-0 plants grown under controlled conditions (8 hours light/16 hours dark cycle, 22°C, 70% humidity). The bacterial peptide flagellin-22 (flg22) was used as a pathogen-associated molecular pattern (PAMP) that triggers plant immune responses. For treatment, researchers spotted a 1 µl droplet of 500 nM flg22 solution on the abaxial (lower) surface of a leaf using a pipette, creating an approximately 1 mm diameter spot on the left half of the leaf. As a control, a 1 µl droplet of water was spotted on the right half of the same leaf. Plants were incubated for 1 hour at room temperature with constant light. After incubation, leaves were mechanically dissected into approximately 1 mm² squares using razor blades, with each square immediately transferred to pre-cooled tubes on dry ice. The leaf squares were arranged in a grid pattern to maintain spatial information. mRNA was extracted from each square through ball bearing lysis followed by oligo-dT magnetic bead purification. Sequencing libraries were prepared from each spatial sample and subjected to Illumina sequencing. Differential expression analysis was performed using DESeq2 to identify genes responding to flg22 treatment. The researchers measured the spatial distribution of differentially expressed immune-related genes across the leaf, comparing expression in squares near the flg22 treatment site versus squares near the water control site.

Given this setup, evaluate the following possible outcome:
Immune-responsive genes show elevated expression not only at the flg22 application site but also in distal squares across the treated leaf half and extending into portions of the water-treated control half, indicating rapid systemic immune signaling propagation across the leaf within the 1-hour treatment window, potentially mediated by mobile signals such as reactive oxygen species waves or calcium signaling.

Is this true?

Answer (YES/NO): NO